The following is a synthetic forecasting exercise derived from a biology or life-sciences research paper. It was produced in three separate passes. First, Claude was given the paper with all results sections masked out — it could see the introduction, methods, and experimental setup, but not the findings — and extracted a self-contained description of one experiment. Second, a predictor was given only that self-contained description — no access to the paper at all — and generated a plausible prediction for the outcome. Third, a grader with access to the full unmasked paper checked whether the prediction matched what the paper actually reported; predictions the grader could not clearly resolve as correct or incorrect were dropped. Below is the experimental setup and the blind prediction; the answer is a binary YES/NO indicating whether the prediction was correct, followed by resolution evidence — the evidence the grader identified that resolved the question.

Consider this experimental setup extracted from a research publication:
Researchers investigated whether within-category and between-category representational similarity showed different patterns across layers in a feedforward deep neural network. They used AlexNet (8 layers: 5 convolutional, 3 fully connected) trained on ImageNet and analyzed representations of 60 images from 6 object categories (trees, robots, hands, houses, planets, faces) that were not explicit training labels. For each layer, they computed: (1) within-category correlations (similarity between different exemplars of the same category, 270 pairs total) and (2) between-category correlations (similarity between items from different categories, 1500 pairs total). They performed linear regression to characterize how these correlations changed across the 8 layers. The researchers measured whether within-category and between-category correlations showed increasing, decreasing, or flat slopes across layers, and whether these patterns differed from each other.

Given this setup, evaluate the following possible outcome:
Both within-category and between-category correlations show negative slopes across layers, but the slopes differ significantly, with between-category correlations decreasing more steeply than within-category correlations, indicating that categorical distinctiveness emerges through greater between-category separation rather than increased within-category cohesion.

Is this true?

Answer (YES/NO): NO